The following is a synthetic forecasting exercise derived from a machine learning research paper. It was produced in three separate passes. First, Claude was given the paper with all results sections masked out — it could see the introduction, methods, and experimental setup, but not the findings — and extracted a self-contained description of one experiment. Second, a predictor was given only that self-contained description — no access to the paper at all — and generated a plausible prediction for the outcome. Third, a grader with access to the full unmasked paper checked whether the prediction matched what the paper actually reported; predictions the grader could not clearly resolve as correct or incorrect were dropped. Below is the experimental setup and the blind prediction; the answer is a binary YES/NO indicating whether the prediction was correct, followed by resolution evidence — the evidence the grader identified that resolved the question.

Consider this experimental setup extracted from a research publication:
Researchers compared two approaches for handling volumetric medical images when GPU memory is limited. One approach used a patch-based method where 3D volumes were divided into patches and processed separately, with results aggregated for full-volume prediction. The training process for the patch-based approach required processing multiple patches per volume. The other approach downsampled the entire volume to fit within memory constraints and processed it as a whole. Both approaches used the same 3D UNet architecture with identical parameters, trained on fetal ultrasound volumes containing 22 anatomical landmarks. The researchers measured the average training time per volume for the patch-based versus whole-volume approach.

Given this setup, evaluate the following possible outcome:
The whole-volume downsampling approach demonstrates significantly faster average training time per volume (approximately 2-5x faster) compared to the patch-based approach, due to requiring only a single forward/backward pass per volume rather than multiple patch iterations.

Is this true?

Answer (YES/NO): NO